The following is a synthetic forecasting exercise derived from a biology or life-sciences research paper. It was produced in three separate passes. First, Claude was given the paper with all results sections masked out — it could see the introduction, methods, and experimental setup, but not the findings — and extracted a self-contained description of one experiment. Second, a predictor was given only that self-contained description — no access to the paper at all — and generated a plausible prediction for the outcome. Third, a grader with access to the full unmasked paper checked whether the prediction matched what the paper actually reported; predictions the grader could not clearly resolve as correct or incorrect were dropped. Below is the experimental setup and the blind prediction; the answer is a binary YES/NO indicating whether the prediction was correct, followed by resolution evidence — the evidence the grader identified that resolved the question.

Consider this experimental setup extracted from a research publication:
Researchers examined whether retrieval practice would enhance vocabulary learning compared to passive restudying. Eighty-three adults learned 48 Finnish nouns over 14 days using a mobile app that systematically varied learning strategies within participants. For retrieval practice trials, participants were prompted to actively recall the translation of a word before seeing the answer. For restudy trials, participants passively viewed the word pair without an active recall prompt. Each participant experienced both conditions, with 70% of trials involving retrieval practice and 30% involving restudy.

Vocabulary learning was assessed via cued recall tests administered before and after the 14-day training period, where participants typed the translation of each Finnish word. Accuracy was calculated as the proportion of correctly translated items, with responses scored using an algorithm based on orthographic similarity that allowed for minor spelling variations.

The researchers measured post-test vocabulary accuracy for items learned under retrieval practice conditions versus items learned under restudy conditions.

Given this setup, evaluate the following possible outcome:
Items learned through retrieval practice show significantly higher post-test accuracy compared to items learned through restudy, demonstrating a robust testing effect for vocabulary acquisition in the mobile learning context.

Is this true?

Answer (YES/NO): NO